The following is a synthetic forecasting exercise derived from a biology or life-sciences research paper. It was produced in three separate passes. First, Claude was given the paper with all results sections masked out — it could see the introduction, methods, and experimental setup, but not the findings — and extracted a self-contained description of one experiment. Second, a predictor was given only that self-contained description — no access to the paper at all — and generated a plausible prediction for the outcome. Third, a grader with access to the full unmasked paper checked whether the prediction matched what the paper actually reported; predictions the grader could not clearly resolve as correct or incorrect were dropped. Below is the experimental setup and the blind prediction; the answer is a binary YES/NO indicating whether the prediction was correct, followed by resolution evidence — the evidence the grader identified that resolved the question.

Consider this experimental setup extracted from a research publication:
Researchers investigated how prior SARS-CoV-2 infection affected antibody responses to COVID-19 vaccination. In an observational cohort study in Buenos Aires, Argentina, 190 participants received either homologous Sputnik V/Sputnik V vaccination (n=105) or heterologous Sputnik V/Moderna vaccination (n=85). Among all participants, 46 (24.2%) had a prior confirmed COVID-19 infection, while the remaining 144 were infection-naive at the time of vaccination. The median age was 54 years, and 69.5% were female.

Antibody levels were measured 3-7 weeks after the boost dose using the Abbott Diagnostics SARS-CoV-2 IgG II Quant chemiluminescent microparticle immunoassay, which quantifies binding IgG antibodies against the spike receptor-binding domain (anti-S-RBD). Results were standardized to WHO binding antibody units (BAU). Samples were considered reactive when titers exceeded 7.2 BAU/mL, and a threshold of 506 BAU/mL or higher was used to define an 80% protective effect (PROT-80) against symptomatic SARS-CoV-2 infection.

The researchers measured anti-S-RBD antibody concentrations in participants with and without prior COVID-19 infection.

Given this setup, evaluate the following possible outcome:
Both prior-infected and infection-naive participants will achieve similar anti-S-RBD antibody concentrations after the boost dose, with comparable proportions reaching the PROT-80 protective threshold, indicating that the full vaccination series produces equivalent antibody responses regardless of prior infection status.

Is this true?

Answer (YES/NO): NO